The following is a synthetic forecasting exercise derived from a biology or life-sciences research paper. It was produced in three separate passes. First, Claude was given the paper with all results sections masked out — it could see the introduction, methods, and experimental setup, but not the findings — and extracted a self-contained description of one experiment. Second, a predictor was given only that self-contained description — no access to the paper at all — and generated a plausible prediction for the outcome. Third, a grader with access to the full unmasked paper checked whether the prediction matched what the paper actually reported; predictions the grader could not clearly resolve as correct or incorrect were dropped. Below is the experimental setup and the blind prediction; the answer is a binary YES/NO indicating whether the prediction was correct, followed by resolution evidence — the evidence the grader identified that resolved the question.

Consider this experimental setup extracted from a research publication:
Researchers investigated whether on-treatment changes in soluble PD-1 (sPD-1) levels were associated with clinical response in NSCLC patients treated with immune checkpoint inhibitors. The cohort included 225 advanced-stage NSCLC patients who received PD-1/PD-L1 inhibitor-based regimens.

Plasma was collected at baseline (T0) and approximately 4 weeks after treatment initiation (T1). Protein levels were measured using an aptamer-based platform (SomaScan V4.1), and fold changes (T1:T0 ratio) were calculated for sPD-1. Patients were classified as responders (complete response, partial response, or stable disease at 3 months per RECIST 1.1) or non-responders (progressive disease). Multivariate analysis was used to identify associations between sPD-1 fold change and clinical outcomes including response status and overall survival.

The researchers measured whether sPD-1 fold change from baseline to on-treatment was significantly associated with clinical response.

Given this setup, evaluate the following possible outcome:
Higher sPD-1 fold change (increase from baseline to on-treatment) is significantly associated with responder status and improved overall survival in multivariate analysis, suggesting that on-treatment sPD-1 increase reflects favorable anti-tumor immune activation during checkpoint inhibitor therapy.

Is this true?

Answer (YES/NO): NO